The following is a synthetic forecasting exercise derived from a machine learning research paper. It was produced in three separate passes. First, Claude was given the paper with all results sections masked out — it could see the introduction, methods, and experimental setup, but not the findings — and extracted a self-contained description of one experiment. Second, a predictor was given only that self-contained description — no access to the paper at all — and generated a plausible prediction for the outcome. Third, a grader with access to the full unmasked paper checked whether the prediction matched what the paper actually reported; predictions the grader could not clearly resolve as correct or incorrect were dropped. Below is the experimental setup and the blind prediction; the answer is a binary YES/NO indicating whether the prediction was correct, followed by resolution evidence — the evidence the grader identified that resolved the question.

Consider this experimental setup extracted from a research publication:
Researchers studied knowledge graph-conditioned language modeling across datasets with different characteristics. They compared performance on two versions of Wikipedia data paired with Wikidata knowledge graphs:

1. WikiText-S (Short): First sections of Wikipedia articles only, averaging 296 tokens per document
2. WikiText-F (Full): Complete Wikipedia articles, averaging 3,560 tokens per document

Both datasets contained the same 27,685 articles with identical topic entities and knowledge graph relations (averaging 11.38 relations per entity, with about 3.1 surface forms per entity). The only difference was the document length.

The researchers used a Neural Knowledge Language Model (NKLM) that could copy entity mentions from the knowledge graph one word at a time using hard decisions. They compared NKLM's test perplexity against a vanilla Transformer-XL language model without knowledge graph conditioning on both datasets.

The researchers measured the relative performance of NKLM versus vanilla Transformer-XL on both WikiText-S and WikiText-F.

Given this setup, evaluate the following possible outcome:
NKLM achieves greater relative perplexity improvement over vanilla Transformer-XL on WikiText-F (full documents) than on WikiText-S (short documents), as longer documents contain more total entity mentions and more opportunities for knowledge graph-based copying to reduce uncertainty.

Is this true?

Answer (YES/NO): NO